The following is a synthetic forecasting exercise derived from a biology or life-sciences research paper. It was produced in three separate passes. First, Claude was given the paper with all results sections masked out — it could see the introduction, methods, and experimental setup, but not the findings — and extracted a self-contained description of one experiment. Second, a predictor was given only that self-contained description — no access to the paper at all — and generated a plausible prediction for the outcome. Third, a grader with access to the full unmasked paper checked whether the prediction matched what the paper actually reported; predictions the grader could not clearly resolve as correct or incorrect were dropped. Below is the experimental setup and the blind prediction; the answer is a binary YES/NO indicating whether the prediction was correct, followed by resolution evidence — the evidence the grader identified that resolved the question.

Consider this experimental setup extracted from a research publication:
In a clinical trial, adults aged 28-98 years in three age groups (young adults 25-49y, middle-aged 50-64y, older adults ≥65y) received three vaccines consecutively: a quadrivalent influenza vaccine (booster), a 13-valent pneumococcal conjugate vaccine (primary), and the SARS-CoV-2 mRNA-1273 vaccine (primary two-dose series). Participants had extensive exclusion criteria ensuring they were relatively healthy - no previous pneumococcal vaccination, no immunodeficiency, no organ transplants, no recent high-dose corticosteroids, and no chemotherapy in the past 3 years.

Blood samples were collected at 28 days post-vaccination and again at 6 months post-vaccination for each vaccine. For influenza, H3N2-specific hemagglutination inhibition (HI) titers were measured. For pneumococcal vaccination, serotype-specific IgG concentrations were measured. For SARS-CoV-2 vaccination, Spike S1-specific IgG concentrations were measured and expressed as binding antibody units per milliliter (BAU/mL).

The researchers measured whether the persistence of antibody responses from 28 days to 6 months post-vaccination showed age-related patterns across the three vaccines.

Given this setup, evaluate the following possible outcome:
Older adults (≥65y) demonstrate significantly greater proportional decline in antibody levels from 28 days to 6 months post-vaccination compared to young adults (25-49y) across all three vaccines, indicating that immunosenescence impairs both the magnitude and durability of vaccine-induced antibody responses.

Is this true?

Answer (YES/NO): YES